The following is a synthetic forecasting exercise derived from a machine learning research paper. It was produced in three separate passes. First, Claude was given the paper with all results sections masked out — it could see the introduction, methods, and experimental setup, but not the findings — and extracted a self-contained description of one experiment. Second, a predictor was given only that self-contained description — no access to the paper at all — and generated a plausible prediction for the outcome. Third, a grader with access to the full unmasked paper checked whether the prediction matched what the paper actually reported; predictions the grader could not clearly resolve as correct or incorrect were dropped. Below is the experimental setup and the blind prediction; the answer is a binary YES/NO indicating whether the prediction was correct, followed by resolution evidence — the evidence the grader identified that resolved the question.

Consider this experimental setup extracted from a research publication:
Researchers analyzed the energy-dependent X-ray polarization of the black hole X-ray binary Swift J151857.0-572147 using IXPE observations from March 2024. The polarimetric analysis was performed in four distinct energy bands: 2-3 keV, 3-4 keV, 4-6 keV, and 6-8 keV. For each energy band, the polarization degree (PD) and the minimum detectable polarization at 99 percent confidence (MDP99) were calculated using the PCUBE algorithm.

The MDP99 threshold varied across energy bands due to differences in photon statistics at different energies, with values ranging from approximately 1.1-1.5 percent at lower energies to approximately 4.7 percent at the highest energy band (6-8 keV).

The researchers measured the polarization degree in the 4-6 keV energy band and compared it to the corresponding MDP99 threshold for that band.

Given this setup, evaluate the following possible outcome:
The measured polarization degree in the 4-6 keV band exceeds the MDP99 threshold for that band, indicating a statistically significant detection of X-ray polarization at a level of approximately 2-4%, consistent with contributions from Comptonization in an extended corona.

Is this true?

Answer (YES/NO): NO